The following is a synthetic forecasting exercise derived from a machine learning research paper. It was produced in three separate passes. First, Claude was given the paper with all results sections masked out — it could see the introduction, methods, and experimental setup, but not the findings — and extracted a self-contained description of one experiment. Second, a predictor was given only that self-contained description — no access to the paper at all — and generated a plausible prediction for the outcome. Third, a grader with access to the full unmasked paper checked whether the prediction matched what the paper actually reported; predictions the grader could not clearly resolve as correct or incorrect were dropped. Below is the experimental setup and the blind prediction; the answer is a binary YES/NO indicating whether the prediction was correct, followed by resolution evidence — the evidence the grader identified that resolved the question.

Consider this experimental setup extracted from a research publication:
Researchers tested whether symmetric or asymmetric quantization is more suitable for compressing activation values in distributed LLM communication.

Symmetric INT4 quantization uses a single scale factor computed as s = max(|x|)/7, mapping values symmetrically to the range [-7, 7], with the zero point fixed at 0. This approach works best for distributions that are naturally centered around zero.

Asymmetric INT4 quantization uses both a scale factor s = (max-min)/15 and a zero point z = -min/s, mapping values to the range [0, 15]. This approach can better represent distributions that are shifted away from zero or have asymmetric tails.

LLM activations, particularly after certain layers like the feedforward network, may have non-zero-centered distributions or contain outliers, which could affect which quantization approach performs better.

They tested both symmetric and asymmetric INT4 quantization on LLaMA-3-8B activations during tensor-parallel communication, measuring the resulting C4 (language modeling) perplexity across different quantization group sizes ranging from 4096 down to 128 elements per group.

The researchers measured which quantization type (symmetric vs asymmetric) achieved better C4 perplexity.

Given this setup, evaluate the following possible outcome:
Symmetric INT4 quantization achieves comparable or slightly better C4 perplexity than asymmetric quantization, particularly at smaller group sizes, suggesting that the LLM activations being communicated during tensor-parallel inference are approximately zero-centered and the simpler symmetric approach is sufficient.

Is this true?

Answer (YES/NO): NO